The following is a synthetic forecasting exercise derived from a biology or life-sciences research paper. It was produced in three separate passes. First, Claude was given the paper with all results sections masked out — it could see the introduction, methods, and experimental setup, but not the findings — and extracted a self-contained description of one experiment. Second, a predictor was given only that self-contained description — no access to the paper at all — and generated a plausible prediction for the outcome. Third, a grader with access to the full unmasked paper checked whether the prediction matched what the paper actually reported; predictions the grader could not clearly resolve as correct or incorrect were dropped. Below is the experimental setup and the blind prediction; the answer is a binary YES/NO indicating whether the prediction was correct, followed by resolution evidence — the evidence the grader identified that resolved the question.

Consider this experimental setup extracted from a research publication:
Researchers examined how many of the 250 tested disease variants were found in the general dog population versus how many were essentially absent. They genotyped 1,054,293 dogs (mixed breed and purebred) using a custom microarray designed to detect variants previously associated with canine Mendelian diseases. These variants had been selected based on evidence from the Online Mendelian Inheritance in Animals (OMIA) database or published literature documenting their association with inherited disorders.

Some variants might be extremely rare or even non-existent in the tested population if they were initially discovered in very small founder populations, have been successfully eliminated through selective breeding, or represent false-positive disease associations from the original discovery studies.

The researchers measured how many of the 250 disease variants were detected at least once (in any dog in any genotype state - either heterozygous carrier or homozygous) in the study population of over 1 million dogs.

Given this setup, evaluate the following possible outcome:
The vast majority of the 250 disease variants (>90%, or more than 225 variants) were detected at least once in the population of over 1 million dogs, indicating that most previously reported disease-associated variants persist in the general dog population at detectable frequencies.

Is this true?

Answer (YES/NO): NO